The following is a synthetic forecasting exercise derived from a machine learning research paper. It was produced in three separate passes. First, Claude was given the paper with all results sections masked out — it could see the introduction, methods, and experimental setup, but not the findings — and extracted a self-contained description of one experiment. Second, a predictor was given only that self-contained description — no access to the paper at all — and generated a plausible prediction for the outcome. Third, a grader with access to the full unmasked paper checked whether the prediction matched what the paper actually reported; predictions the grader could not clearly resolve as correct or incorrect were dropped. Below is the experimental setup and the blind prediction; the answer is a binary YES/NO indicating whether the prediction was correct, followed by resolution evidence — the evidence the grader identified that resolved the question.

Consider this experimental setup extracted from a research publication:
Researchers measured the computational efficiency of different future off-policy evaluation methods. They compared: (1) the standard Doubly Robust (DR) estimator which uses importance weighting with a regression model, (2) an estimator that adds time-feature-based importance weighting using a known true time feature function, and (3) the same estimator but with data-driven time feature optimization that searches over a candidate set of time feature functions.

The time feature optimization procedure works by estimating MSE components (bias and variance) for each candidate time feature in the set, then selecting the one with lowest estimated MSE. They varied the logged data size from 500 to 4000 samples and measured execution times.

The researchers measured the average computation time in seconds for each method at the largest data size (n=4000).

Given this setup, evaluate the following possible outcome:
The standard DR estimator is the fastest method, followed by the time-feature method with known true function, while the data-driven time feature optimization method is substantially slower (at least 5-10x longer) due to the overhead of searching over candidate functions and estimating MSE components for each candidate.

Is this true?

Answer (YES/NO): YES